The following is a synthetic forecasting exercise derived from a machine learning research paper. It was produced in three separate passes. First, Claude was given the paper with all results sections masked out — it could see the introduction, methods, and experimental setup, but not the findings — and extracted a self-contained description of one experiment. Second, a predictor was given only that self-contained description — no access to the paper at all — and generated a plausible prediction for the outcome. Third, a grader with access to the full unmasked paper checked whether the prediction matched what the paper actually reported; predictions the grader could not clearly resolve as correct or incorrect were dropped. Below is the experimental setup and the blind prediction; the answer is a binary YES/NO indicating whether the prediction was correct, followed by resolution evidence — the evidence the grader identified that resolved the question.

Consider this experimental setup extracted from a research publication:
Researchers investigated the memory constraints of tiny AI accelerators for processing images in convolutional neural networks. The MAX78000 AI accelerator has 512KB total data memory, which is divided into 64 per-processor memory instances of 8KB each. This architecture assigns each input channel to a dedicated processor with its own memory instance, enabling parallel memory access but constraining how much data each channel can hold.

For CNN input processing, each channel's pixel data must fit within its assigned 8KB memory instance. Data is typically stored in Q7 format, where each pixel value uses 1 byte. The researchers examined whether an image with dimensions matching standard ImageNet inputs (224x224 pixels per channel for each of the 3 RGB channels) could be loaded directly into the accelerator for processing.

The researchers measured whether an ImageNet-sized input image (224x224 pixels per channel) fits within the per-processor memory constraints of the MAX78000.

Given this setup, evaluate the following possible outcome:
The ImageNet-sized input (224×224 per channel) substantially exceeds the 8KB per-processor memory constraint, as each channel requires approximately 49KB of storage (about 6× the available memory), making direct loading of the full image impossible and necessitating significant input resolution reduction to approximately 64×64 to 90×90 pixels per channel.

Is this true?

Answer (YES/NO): NO